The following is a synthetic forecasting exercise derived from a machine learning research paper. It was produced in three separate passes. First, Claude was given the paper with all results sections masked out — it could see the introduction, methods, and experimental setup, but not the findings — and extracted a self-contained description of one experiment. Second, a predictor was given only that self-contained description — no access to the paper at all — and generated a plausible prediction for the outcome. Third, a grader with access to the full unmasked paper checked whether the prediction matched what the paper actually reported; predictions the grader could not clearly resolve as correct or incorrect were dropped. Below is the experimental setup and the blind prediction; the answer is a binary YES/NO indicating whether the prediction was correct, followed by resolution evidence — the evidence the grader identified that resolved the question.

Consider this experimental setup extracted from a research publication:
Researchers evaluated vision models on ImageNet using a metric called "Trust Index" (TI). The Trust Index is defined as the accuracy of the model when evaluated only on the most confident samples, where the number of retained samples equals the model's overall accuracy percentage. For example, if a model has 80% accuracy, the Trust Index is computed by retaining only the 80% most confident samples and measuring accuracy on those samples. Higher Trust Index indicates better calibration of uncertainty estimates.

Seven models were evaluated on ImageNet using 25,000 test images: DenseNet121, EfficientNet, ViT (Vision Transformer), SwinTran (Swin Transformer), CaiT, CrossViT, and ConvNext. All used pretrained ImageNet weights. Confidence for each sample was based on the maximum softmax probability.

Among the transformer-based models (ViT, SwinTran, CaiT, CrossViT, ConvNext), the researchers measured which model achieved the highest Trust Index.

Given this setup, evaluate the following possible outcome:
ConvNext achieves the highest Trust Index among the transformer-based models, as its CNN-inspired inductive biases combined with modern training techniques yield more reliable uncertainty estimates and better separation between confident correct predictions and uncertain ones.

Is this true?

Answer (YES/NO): NO